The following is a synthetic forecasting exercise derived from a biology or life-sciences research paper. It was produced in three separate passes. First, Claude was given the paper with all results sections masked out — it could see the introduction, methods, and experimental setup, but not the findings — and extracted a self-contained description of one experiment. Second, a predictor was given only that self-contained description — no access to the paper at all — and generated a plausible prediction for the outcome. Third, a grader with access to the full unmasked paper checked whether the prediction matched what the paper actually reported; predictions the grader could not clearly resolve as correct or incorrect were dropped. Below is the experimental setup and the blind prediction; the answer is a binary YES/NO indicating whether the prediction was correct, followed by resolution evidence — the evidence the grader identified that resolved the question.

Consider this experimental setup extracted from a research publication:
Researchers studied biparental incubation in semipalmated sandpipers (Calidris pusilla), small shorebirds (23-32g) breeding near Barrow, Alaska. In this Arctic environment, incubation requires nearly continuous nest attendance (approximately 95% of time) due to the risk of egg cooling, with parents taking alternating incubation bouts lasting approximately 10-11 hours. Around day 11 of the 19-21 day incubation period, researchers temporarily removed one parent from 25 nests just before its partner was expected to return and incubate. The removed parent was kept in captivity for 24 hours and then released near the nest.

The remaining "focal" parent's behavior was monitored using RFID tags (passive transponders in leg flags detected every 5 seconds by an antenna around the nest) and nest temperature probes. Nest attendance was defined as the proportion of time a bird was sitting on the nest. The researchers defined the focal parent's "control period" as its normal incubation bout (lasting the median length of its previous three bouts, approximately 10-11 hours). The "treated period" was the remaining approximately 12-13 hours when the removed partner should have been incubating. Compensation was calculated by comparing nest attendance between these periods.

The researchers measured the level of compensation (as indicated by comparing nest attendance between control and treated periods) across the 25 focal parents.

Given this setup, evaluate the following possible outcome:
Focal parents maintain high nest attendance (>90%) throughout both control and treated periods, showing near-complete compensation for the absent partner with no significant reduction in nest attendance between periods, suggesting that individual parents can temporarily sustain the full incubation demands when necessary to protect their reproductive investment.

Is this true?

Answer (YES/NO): NO